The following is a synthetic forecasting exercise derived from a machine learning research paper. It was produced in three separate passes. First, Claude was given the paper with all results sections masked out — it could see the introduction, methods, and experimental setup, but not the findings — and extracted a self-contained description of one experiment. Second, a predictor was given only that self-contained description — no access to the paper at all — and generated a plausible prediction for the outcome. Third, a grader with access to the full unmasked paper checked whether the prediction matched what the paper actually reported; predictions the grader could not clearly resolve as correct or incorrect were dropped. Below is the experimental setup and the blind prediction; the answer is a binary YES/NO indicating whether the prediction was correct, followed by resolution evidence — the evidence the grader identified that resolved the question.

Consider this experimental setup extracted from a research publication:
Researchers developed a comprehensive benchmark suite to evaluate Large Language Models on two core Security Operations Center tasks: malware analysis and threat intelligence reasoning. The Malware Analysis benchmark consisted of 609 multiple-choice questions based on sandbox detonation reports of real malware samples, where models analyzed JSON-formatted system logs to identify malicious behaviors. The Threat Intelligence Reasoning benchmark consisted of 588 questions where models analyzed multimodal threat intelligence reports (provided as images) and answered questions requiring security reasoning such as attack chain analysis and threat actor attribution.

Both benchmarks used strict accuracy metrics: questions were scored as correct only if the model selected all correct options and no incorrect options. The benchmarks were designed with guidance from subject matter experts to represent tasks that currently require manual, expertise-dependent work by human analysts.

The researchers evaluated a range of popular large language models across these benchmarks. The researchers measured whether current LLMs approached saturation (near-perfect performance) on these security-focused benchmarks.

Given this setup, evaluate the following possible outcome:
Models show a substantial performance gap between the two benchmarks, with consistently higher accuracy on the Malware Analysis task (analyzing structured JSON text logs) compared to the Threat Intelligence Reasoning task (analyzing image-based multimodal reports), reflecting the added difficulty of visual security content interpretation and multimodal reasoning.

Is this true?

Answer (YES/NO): NO